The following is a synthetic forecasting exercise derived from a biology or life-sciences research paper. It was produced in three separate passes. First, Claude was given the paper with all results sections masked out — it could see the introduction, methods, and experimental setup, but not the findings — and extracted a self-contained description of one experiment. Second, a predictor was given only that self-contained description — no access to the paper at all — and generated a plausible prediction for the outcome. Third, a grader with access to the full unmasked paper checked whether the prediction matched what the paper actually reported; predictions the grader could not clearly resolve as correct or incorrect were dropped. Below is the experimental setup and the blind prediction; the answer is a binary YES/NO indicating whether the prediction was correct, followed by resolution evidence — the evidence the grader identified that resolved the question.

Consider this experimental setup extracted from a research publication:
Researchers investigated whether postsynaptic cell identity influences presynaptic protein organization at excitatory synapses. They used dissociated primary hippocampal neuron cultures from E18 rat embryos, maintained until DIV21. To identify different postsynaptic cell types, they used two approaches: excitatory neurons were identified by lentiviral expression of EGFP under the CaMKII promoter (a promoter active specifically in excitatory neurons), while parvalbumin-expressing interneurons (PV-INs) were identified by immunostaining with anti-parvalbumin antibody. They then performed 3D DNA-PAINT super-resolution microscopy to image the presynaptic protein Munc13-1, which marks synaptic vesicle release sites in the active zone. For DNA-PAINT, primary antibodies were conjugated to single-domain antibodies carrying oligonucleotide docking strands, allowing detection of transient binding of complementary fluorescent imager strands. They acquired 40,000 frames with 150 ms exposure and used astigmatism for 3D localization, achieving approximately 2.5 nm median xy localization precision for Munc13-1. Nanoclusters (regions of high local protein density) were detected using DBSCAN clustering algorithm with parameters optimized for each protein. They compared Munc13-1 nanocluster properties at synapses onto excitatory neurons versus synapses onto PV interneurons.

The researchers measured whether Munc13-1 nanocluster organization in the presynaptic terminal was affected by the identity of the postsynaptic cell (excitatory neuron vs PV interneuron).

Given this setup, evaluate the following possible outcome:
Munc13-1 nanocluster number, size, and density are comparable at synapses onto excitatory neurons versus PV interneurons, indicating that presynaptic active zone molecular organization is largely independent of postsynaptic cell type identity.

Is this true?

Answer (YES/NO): NO